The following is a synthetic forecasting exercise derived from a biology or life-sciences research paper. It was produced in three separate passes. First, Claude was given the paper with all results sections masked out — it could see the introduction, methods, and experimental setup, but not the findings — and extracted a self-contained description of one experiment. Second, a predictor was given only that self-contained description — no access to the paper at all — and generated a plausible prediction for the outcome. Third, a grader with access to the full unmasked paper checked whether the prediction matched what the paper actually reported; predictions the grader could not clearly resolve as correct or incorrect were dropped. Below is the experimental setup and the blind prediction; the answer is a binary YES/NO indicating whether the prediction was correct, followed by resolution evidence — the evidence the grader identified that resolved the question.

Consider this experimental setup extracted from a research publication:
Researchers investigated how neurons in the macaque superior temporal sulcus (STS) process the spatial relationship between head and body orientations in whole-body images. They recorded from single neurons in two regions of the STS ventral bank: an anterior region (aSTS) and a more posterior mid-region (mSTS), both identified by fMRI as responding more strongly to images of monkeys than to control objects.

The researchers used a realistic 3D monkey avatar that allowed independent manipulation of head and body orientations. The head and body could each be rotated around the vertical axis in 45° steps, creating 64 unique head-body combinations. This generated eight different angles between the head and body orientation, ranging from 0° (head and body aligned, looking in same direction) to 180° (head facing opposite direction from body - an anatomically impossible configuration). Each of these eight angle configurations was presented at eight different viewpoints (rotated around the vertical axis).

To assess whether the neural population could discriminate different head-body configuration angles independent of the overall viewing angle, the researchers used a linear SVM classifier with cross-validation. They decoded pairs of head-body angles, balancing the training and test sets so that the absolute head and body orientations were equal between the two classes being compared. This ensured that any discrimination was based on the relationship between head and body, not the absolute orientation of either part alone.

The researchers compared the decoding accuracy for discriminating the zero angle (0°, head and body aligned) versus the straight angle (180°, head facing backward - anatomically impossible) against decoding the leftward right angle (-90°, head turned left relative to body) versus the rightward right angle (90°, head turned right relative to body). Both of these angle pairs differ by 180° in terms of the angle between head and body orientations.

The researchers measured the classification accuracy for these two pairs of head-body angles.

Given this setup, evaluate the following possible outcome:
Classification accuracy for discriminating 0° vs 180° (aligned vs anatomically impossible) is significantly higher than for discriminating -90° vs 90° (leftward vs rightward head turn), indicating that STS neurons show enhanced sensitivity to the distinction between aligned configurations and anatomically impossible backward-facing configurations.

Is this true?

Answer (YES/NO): YES